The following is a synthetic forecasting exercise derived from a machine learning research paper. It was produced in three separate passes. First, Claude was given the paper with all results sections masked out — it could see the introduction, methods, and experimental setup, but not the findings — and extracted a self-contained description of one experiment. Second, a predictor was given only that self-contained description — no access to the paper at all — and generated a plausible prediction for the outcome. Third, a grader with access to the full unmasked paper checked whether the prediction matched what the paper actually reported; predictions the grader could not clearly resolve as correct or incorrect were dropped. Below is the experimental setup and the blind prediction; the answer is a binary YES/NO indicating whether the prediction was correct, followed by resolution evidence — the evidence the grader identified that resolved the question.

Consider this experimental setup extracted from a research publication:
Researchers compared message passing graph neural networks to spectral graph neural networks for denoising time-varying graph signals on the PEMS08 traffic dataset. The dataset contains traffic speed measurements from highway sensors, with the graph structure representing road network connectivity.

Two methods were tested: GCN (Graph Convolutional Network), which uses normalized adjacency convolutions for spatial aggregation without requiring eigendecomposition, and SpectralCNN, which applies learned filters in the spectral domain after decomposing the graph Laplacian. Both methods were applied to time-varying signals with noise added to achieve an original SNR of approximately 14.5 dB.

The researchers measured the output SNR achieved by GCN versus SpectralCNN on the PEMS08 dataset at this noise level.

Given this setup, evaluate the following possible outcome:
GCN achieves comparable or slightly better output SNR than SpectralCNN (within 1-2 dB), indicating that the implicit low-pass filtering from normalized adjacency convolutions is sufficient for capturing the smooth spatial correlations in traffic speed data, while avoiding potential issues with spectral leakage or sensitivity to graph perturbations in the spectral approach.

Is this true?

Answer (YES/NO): NO